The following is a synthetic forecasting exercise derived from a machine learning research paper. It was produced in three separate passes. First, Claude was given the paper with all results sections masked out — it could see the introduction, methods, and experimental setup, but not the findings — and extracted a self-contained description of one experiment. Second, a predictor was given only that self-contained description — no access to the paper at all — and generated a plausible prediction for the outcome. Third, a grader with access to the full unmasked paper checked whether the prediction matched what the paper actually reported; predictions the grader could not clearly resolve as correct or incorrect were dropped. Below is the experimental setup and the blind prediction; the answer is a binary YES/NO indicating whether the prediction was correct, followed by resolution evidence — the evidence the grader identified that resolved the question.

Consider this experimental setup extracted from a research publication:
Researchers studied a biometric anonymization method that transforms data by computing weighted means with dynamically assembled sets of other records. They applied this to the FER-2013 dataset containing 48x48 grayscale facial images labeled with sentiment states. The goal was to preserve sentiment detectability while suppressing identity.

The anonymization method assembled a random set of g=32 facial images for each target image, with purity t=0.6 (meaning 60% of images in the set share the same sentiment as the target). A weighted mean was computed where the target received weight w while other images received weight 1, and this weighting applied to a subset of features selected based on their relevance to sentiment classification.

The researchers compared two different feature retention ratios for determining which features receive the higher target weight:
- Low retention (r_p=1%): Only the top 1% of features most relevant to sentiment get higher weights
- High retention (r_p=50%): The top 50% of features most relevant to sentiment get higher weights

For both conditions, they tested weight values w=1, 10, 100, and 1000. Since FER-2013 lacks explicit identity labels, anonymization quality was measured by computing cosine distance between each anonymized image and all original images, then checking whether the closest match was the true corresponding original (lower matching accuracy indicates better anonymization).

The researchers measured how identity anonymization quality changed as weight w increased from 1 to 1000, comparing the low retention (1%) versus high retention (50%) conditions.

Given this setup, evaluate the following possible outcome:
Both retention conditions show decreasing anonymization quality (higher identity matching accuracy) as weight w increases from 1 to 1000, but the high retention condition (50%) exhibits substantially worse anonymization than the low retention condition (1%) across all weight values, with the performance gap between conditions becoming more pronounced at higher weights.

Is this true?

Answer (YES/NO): NO